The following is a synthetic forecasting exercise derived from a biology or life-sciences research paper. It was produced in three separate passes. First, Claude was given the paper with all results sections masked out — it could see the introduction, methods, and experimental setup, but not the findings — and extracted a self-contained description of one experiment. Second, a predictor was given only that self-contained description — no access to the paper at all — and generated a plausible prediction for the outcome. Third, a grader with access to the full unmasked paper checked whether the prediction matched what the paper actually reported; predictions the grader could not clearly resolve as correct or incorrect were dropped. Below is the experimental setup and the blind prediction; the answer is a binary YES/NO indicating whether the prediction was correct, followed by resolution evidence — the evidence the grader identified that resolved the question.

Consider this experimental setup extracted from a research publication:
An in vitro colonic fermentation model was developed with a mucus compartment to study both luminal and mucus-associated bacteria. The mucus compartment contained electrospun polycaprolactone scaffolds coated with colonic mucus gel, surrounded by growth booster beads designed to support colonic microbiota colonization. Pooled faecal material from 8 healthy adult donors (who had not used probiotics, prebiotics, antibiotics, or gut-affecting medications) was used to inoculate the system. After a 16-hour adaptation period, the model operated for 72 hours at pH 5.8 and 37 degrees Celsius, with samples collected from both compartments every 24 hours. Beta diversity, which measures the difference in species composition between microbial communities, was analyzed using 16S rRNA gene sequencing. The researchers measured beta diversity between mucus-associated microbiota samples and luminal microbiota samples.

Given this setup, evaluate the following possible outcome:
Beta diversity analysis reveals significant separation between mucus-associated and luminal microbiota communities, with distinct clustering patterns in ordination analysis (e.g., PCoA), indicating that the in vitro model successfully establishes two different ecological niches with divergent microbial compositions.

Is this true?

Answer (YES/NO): NO